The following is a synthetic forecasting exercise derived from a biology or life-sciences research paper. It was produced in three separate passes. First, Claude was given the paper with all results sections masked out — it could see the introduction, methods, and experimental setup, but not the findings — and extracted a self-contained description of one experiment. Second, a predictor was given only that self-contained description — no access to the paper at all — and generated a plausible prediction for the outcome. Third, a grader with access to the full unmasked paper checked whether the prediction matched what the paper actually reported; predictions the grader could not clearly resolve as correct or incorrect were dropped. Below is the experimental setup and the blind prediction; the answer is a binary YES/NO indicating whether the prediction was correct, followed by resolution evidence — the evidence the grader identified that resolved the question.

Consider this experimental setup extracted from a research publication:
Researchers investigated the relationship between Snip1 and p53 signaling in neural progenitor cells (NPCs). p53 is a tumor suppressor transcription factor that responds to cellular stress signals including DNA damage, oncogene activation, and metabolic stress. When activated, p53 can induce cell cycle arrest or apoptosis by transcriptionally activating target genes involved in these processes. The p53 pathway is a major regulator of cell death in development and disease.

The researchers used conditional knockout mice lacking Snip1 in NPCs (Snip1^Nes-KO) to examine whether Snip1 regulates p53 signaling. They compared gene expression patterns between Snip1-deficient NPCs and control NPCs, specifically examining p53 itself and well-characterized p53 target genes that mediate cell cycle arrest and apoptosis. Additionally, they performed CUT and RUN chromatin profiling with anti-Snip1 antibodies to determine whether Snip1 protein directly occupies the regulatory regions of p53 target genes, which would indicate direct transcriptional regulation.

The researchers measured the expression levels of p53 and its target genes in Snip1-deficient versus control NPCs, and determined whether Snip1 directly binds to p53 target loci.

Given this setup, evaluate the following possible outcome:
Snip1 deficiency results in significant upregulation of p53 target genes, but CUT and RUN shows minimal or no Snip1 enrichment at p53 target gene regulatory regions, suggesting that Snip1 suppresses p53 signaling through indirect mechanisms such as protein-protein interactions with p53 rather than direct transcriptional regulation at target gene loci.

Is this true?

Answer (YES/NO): NO